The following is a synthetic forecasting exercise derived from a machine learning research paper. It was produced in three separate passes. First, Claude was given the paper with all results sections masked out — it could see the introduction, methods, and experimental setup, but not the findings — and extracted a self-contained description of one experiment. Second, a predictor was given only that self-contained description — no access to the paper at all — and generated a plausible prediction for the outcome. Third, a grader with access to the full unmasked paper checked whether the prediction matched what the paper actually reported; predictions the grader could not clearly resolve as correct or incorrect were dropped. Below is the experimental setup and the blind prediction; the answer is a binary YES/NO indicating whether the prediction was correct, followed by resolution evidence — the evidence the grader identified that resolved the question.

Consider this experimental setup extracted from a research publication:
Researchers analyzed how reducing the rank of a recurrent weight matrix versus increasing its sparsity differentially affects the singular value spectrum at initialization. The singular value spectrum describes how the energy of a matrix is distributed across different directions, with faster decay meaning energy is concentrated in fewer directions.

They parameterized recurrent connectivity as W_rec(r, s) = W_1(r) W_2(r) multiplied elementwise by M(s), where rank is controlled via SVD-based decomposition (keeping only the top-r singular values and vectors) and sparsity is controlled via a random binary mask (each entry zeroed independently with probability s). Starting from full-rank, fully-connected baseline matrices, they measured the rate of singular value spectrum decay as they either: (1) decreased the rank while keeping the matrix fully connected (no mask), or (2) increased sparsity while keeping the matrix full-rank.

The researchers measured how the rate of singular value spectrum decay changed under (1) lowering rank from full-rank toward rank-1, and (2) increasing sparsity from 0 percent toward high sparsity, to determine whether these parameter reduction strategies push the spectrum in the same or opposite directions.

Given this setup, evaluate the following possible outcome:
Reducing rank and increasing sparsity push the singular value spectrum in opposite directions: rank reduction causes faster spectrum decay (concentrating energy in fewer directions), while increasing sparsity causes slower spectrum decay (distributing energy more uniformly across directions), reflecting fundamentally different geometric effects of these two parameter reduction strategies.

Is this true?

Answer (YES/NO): YES